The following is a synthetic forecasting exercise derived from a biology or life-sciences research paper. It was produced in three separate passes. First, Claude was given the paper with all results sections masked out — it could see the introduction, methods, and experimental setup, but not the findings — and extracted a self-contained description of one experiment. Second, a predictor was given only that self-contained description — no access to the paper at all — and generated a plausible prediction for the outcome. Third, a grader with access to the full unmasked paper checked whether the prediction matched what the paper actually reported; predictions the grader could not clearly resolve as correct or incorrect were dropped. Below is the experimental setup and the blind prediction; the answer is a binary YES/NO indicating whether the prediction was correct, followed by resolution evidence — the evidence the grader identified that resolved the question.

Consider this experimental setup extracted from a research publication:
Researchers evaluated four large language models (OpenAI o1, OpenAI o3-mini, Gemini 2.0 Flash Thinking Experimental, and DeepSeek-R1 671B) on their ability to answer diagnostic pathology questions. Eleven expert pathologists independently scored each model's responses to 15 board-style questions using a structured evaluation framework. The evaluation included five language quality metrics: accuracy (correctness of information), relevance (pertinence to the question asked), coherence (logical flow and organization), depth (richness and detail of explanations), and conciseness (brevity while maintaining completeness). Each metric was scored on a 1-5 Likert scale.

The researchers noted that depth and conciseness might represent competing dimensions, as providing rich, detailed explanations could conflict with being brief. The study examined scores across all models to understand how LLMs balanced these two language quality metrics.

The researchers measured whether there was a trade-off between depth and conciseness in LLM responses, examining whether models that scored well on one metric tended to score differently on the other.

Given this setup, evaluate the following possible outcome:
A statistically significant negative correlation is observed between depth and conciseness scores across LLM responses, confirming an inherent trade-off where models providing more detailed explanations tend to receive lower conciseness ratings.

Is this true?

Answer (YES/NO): NO